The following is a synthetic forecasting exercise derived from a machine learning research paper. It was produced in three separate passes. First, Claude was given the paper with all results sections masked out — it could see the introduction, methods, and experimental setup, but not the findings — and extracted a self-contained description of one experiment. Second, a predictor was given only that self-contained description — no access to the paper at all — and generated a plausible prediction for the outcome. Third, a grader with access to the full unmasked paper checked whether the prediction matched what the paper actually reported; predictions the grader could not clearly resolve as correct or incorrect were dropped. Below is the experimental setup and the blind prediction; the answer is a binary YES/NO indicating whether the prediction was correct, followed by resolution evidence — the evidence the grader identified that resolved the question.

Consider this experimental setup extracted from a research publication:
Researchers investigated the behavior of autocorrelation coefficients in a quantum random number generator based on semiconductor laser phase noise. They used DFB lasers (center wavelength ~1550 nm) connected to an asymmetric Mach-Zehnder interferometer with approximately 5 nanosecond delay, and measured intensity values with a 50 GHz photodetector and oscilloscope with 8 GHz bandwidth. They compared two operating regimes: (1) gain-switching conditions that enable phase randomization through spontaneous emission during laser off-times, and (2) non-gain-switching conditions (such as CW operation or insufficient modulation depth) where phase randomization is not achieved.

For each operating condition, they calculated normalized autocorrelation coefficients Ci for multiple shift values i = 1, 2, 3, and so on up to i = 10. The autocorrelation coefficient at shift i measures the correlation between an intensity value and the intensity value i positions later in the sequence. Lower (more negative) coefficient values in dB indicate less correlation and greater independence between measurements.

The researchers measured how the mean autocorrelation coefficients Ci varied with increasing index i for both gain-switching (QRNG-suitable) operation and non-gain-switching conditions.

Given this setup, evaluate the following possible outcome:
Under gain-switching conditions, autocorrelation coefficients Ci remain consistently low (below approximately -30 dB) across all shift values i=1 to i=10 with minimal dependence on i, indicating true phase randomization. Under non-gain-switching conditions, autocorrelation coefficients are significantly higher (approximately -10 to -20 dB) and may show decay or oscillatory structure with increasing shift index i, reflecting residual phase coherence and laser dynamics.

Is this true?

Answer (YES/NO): NO